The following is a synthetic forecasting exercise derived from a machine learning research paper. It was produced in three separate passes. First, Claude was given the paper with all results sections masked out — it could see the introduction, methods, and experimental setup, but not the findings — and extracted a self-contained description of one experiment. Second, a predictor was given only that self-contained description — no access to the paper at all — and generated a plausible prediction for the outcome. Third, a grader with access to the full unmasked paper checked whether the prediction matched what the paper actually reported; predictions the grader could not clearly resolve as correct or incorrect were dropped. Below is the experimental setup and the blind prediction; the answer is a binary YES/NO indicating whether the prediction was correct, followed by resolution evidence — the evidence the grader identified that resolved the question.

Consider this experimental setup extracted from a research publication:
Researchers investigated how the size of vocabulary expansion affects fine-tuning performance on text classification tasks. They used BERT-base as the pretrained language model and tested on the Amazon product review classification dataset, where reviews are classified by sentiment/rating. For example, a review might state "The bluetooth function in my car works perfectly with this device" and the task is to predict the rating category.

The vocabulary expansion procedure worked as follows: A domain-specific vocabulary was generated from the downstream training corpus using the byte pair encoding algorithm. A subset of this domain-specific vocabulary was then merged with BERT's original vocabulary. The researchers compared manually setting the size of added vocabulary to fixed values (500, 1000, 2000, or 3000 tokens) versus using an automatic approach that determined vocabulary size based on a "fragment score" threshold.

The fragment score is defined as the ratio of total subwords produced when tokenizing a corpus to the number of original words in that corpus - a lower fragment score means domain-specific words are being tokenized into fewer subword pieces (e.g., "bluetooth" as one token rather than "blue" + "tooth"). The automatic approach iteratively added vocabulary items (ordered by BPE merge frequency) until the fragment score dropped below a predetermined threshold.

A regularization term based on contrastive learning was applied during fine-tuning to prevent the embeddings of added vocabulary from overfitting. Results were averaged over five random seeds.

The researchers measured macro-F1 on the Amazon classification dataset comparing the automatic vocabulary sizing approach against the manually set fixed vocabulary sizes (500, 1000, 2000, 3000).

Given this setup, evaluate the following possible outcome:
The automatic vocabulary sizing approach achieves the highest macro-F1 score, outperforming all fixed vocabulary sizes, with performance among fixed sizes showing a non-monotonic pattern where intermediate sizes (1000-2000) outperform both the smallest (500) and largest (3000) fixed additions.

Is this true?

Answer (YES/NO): NO